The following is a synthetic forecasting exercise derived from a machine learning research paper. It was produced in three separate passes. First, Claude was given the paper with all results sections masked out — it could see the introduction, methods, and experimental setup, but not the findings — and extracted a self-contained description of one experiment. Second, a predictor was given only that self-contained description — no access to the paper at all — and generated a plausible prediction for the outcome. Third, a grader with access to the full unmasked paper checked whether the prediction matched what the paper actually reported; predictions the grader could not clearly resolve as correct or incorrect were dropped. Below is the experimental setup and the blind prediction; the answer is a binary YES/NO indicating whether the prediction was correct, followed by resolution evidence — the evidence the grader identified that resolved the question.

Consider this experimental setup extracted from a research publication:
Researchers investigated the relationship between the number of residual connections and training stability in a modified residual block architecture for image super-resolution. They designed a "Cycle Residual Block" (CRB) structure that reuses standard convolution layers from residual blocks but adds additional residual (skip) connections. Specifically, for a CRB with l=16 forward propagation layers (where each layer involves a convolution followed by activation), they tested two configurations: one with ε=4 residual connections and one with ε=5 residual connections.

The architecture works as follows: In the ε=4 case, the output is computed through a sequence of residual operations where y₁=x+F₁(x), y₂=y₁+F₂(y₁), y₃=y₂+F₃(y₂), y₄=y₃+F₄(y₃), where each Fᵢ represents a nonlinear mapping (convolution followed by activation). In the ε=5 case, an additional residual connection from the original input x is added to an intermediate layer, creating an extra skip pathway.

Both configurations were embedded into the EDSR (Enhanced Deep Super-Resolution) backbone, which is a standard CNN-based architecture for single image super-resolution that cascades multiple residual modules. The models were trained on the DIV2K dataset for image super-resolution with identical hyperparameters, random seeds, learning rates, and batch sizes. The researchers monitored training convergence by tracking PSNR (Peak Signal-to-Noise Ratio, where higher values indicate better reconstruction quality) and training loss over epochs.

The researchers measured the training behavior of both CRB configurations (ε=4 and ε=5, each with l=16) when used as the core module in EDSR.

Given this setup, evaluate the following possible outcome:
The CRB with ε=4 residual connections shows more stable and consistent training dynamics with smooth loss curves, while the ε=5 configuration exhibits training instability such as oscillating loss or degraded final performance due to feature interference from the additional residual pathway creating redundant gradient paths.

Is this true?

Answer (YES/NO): NO